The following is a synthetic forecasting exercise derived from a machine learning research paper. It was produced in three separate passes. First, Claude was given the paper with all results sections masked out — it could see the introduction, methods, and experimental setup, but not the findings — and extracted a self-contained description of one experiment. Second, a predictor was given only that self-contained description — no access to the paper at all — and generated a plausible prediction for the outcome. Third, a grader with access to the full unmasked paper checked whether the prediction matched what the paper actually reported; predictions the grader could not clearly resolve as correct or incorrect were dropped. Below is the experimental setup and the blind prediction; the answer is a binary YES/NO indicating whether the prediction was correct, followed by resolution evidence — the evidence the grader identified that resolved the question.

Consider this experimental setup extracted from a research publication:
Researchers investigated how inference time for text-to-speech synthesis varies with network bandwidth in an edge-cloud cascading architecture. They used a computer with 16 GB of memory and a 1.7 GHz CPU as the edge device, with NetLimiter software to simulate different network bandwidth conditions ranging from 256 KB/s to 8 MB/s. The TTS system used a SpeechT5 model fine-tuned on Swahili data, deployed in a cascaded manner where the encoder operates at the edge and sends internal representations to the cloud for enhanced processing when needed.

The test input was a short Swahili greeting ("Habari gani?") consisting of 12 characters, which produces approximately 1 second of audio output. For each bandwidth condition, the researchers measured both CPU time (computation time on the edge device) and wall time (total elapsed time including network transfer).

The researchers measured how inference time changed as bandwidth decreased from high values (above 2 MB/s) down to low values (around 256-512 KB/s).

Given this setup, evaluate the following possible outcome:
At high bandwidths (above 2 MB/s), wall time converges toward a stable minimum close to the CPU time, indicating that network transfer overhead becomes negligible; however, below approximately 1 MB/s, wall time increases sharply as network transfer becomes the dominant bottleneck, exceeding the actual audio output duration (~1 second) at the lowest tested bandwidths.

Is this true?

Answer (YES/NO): NO